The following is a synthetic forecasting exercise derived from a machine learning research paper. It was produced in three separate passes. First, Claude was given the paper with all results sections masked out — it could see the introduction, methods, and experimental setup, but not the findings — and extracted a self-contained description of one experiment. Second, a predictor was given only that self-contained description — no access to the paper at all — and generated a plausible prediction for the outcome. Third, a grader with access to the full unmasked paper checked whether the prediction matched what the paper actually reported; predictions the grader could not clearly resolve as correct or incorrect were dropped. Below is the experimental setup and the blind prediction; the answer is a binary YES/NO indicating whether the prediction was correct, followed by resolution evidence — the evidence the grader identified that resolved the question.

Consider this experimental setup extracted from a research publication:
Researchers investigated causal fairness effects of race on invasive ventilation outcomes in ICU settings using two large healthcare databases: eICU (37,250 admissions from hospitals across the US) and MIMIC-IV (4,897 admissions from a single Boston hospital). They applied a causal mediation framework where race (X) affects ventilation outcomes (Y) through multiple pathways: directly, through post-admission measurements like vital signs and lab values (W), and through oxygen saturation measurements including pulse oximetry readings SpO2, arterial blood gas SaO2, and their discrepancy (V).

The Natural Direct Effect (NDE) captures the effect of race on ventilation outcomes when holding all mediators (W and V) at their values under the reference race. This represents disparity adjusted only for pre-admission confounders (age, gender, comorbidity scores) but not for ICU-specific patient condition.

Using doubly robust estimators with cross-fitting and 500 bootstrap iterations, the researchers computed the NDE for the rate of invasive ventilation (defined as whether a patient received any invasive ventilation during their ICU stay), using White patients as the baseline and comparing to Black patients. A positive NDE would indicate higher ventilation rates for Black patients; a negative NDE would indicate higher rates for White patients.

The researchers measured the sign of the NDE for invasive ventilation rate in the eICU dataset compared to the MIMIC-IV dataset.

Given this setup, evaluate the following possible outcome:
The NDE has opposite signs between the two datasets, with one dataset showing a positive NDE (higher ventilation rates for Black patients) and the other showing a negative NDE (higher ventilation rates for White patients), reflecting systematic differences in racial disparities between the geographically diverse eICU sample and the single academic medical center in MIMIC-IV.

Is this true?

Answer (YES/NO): YES